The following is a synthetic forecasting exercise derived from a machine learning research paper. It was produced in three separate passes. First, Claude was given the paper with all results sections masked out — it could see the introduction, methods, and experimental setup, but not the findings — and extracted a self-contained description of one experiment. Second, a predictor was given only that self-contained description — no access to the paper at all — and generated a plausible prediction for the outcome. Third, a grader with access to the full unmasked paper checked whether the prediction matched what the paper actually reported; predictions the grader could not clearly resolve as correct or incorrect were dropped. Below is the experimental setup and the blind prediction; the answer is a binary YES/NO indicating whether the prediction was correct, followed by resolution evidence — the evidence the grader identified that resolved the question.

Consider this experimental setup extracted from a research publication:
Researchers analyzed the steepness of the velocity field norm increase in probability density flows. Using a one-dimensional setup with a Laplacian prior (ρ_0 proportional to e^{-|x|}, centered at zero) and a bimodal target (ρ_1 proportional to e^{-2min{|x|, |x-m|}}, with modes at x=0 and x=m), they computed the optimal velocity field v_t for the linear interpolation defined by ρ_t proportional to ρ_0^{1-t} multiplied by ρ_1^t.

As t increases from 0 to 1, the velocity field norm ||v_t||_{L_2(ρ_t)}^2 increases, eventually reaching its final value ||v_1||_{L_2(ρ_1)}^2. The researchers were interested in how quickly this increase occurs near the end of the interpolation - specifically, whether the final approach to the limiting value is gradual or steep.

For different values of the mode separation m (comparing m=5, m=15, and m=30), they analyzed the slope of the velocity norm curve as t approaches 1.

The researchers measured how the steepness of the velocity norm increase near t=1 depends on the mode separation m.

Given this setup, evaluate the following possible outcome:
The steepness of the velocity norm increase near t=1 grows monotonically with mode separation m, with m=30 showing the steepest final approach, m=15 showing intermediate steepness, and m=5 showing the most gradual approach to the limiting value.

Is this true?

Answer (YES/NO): YES